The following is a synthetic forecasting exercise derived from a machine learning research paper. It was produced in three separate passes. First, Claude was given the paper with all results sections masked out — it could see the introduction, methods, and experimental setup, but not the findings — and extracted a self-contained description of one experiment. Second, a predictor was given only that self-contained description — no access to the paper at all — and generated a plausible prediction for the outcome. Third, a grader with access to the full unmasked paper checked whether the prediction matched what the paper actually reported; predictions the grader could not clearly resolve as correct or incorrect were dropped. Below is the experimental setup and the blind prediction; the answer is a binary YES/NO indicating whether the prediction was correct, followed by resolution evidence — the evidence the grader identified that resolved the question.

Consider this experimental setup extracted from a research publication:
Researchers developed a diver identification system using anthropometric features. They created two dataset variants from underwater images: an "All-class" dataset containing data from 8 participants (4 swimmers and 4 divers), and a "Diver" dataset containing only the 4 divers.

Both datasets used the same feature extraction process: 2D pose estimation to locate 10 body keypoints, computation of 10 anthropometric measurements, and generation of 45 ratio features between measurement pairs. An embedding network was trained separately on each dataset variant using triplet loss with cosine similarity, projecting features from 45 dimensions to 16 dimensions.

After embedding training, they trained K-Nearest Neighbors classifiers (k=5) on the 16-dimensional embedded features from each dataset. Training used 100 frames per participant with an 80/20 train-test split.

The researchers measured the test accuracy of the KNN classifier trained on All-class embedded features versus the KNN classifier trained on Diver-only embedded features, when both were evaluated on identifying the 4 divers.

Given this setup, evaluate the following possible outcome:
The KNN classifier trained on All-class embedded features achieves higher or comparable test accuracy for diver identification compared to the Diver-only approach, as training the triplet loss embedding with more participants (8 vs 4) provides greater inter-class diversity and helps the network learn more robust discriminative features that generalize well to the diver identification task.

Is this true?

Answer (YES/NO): YES